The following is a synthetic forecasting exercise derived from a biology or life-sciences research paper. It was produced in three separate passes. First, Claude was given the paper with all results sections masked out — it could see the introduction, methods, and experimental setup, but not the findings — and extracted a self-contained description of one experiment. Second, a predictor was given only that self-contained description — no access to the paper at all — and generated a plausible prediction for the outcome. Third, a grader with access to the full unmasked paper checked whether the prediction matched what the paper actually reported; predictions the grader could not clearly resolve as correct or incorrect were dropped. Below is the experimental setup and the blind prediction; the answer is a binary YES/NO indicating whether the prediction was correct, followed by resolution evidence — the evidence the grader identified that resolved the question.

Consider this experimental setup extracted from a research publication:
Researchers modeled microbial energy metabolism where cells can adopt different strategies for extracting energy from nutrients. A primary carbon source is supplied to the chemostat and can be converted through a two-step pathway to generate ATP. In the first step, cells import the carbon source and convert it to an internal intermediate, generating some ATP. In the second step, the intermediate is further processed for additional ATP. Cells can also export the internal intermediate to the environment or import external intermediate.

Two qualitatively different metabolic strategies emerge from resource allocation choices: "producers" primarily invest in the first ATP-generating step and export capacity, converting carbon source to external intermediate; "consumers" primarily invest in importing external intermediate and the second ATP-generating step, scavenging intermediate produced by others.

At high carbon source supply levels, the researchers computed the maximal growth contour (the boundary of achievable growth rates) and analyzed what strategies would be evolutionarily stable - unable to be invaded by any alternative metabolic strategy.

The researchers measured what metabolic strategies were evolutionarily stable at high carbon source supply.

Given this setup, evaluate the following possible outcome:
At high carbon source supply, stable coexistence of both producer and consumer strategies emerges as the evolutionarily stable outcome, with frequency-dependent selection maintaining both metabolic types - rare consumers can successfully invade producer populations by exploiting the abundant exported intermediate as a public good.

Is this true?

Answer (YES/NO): NO